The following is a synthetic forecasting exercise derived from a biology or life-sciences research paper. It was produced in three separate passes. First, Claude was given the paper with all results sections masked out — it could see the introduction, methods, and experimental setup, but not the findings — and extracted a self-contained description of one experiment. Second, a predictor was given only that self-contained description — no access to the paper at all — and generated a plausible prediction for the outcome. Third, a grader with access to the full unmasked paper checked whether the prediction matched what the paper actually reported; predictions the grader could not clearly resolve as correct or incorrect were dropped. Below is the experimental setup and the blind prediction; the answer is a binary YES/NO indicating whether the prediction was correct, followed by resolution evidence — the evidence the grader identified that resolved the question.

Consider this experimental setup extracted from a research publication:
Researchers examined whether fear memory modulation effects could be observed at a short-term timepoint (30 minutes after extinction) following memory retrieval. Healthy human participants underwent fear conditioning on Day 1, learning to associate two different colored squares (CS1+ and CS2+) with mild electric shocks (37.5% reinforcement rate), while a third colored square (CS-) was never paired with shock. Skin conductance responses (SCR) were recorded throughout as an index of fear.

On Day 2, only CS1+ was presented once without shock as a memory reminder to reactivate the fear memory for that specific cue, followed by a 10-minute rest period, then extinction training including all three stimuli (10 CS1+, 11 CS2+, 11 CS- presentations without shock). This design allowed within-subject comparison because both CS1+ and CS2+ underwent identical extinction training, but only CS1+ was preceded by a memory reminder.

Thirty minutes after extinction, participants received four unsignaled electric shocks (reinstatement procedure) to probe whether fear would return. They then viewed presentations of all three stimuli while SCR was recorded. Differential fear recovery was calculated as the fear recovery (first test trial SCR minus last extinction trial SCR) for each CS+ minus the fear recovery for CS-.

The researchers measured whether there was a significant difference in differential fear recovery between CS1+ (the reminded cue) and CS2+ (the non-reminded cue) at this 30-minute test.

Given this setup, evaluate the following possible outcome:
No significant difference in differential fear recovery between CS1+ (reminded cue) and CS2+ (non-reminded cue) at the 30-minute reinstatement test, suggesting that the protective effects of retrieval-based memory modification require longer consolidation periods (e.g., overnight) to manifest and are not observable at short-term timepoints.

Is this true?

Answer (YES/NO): NO